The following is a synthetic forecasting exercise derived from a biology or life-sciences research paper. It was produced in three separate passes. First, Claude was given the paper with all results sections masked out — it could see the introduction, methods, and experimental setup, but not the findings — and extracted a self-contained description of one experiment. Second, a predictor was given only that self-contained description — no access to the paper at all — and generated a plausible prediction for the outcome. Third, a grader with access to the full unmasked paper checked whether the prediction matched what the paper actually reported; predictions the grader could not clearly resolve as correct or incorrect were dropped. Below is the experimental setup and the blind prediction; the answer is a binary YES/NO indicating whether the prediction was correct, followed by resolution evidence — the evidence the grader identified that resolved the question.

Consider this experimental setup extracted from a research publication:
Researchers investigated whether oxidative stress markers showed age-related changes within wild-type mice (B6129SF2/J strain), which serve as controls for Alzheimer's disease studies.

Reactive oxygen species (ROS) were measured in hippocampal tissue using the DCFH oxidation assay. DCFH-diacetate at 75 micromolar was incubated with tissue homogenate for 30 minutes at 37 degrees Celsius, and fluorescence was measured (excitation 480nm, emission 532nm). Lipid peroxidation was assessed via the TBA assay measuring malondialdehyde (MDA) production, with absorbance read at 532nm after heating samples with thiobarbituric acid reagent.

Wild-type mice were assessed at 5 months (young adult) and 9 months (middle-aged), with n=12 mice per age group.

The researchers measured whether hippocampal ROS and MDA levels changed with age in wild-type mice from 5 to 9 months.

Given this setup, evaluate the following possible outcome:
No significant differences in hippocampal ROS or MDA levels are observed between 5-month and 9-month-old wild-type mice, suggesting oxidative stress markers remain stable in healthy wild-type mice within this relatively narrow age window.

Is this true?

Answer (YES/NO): NO